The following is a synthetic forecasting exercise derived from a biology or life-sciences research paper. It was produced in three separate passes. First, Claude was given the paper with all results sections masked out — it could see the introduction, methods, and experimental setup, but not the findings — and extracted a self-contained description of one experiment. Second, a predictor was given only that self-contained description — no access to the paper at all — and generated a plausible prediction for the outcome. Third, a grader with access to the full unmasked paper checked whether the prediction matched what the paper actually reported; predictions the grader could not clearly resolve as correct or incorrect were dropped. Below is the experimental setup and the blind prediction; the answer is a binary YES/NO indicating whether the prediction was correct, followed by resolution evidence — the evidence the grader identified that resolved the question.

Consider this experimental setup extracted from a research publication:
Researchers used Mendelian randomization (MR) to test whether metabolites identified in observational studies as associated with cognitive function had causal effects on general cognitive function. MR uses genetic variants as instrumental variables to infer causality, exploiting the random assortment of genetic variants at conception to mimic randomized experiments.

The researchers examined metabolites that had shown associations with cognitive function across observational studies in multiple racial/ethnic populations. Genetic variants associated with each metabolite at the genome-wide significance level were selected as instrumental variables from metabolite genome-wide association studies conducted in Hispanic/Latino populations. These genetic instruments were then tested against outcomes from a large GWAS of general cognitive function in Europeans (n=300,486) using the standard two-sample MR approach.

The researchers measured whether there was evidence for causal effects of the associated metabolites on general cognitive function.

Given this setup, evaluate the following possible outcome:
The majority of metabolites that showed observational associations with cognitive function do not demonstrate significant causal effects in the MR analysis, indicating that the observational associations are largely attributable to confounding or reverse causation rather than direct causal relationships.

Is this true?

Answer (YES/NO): YES